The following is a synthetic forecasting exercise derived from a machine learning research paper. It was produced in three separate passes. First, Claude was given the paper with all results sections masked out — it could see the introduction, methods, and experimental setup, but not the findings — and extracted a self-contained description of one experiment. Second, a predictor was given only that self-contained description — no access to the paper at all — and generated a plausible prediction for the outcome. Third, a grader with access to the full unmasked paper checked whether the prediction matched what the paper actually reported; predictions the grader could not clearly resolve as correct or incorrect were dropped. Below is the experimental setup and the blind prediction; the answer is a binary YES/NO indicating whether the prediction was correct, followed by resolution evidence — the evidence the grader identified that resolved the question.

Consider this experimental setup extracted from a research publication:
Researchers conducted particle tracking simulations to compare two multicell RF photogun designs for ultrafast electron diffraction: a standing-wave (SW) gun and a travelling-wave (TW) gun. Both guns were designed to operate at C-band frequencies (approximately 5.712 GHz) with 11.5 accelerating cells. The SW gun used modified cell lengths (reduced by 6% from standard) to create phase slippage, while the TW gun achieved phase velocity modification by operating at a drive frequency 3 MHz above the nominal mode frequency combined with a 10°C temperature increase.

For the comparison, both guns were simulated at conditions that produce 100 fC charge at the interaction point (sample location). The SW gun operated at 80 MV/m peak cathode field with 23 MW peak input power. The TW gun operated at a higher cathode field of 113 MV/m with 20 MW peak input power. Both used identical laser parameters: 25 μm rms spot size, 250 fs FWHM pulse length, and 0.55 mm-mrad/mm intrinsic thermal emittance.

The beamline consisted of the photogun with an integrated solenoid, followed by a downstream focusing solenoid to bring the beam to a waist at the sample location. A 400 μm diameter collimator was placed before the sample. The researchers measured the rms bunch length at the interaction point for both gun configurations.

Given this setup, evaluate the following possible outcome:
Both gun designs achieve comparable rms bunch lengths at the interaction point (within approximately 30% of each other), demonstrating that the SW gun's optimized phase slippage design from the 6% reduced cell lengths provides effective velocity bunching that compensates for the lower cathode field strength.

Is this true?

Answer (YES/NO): NO